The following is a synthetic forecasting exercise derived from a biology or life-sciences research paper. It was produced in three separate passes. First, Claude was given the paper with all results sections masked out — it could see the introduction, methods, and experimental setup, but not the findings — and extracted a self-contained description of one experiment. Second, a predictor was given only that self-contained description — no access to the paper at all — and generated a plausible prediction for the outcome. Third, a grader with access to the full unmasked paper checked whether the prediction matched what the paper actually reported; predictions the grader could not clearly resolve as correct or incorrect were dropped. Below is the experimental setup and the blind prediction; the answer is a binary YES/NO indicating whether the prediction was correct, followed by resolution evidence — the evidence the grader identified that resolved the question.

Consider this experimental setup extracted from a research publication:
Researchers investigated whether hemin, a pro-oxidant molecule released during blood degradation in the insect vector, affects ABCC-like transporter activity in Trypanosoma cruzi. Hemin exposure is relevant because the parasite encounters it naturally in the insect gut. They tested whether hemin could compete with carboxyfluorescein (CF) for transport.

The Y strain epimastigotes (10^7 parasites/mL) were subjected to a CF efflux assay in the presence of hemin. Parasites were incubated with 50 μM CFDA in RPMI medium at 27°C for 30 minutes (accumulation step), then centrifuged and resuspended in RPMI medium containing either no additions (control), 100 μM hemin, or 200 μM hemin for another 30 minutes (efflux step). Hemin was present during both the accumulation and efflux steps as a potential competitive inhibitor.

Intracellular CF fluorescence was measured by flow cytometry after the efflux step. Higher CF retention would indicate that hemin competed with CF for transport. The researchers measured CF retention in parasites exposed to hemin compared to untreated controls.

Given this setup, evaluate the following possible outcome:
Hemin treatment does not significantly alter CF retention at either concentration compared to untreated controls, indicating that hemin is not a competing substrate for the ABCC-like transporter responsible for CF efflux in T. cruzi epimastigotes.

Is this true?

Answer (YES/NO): NO